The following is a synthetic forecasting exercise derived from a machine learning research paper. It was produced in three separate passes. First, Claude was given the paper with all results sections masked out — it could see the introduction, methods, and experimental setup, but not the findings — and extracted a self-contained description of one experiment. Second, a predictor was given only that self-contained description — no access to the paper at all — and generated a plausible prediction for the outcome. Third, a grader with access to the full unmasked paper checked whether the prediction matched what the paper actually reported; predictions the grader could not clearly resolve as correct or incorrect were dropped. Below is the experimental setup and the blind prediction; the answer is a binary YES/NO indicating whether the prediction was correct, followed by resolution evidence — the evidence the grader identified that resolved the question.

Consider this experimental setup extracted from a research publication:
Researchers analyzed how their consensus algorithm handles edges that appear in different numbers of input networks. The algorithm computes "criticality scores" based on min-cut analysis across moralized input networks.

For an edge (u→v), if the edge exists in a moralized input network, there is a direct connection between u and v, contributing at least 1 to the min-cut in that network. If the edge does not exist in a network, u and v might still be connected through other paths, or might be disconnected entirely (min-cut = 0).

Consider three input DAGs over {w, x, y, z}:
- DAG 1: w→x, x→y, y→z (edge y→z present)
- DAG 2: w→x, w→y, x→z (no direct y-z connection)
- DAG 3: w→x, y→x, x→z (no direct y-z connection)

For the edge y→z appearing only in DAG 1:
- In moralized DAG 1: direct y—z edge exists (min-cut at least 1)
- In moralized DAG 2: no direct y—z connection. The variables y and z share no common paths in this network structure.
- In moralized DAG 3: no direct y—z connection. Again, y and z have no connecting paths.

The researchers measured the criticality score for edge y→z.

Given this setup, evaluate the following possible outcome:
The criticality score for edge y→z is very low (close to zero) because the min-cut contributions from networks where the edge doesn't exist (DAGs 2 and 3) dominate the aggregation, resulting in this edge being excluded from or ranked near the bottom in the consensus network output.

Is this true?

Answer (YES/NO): NO